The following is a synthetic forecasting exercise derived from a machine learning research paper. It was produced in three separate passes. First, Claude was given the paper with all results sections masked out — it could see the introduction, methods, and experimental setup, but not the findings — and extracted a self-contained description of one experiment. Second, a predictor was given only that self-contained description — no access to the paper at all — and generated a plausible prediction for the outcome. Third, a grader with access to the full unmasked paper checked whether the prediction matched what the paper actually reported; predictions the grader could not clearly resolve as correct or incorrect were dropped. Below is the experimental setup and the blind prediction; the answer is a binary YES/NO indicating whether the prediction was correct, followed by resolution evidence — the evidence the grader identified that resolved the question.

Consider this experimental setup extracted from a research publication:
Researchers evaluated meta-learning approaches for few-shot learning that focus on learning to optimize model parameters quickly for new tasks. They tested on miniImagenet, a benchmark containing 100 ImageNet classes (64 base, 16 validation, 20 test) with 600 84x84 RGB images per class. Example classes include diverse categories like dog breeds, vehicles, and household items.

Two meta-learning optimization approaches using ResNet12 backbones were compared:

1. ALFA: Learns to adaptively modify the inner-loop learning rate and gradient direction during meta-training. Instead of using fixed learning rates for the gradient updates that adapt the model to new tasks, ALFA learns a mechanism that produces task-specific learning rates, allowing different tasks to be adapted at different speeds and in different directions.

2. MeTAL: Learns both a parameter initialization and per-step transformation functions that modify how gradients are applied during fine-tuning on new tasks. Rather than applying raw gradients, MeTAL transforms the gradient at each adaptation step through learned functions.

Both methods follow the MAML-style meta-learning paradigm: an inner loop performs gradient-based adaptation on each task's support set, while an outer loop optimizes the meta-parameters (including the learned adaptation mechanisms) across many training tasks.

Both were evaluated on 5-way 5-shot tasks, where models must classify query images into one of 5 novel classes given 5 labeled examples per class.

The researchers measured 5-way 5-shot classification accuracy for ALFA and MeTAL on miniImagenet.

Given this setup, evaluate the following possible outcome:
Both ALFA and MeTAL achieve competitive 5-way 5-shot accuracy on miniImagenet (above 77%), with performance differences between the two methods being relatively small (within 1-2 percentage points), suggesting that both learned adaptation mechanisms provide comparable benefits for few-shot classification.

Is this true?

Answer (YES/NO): NO